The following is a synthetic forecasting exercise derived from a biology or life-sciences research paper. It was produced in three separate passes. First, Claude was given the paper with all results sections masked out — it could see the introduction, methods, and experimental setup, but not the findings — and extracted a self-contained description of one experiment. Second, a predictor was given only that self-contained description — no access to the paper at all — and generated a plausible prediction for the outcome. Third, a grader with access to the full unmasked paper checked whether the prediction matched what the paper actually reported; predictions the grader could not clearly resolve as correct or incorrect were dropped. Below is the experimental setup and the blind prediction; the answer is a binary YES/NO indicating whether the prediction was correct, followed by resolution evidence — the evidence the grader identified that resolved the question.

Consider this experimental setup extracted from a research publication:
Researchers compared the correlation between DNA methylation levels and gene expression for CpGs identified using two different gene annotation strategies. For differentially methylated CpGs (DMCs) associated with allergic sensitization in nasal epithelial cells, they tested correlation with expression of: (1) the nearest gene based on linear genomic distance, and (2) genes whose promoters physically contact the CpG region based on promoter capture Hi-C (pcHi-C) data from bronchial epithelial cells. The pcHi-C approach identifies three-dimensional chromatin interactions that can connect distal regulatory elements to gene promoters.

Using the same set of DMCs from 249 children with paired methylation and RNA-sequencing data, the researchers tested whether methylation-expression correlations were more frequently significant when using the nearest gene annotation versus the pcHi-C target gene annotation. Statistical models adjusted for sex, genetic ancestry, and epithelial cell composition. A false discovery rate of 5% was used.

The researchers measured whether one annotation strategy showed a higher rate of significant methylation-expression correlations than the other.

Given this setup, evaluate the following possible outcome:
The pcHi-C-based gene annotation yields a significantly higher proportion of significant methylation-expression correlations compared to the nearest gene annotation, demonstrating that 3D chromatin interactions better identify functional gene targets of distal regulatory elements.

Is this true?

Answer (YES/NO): NO